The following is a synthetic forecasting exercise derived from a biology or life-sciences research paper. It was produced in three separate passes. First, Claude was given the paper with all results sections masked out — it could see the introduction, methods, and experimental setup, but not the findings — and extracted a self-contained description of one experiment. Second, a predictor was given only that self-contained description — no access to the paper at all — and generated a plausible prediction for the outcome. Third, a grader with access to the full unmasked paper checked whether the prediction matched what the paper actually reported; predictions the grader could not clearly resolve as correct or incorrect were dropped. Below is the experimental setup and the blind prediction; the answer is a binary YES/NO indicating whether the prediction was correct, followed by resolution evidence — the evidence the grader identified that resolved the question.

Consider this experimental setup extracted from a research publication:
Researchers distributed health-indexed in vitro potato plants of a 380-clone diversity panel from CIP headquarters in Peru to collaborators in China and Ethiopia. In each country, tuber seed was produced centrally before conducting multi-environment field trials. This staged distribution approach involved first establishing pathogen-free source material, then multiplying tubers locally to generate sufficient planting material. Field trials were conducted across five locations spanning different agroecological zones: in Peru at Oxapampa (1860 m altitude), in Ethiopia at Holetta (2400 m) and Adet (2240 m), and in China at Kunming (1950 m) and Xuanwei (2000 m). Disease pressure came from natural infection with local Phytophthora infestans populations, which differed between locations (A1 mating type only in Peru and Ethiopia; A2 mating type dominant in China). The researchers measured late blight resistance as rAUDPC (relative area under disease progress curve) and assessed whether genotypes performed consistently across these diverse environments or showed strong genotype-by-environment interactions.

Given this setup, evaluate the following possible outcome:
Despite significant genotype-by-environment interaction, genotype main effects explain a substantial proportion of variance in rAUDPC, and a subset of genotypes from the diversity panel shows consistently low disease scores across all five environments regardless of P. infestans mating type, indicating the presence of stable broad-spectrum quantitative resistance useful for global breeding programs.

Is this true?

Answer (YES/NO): YES